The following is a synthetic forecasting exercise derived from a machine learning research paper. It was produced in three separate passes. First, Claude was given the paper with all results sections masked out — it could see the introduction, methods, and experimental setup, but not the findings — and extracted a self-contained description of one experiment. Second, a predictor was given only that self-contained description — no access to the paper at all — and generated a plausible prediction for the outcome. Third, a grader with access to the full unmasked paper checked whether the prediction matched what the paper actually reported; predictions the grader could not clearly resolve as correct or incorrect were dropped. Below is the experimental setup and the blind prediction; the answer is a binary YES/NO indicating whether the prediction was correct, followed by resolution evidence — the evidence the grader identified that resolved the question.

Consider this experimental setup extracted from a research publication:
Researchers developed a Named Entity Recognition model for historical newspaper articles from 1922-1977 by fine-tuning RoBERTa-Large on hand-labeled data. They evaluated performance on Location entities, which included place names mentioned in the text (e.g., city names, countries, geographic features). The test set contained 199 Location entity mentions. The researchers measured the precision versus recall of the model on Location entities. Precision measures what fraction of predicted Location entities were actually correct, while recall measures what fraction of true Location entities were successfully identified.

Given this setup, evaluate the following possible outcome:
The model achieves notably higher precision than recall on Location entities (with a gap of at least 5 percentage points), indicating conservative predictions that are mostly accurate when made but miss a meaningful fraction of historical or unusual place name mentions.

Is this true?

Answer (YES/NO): NO